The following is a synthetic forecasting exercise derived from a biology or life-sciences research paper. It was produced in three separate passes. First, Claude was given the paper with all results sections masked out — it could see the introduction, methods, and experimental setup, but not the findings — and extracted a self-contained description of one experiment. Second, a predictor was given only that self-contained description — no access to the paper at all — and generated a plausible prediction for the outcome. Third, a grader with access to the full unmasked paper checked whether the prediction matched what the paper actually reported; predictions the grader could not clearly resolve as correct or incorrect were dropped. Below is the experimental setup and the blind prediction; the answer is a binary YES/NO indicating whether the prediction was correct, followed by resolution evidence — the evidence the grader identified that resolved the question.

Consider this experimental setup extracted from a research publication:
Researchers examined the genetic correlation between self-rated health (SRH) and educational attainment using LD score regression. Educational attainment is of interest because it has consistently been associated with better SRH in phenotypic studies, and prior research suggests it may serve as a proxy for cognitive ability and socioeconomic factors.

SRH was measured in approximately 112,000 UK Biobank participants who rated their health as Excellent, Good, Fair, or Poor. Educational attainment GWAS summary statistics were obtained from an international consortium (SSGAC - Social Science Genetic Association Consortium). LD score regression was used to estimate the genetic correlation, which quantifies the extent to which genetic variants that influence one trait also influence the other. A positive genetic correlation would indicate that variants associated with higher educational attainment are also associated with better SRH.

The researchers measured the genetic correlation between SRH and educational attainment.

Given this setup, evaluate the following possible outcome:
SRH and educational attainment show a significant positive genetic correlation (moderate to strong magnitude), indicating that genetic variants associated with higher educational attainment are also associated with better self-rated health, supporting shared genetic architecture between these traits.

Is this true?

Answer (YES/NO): YES